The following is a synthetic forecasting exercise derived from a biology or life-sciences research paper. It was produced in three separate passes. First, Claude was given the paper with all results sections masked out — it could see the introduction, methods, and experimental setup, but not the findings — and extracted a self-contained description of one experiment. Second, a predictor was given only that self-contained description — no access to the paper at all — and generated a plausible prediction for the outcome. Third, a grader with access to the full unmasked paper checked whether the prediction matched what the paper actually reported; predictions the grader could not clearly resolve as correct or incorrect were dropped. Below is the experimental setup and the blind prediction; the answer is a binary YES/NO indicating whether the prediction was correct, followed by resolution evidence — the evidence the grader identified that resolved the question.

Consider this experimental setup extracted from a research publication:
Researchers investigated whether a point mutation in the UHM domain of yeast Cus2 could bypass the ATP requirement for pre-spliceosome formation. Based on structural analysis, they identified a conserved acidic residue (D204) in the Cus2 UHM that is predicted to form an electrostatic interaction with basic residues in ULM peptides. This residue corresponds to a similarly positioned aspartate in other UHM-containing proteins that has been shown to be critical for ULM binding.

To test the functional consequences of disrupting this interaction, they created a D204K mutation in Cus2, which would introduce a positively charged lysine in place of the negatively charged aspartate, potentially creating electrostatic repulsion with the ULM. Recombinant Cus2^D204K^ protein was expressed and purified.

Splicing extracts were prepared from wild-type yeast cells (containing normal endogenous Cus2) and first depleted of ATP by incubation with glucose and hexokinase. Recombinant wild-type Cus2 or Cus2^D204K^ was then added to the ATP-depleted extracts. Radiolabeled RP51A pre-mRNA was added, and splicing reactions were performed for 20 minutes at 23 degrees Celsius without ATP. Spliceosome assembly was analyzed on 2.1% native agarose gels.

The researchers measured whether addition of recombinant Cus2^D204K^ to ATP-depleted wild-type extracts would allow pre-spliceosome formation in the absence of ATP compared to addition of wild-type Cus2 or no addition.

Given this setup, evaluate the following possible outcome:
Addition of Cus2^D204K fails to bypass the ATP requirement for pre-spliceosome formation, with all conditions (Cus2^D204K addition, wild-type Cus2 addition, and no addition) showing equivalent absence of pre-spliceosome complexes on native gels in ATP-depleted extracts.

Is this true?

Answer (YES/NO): NO